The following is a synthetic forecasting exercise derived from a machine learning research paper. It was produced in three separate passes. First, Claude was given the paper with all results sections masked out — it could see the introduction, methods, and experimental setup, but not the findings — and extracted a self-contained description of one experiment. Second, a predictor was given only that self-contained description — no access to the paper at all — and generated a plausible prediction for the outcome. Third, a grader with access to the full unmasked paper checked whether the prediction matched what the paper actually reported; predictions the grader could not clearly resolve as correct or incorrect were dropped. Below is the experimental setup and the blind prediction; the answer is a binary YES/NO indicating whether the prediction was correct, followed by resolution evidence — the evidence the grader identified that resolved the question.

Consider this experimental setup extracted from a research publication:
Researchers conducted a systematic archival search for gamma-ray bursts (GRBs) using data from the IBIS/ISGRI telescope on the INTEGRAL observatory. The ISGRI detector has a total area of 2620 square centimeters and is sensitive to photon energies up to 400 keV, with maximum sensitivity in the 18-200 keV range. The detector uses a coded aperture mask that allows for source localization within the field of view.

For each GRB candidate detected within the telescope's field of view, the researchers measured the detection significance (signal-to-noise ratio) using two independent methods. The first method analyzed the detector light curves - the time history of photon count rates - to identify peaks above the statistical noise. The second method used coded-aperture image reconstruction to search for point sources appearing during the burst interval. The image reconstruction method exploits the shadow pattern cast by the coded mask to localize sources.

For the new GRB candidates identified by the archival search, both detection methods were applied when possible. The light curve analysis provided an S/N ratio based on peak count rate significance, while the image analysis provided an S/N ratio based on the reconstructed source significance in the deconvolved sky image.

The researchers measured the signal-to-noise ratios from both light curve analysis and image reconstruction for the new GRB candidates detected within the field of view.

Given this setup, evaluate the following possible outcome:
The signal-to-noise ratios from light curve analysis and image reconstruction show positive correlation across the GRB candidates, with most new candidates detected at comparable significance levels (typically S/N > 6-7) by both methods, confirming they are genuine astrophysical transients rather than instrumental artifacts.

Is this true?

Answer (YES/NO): NO